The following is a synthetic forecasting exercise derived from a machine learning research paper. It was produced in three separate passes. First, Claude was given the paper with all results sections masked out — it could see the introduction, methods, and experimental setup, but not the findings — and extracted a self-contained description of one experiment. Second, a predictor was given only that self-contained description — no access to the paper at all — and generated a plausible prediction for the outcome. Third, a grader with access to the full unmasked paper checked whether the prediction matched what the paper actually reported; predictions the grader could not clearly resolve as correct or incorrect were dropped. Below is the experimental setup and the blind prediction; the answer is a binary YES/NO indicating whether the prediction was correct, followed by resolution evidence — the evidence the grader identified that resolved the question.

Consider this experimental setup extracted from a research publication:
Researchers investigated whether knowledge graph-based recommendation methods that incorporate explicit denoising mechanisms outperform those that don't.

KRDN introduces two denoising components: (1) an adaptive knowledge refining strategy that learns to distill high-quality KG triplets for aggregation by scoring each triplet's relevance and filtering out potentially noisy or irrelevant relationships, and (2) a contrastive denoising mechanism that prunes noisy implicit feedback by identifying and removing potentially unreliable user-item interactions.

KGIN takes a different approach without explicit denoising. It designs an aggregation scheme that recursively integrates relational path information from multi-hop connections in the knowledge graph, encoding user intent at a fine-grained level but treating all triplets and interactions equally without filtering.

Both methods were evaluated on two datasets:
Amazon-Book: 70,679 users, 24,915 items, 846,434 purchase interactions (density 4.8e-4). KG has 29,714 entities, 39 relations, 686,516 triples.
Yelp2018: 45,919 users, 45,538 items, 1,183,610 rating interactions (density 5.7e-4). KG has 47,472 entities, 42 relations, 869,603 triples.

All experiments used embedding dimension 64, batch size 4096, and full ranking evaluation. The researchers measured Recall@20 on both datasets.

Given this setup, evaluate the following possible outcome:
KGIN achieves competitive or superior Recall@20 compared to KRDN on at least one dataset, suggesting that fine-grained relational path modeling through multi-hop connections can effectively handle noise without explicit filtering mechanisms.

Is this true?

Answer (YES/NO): NO